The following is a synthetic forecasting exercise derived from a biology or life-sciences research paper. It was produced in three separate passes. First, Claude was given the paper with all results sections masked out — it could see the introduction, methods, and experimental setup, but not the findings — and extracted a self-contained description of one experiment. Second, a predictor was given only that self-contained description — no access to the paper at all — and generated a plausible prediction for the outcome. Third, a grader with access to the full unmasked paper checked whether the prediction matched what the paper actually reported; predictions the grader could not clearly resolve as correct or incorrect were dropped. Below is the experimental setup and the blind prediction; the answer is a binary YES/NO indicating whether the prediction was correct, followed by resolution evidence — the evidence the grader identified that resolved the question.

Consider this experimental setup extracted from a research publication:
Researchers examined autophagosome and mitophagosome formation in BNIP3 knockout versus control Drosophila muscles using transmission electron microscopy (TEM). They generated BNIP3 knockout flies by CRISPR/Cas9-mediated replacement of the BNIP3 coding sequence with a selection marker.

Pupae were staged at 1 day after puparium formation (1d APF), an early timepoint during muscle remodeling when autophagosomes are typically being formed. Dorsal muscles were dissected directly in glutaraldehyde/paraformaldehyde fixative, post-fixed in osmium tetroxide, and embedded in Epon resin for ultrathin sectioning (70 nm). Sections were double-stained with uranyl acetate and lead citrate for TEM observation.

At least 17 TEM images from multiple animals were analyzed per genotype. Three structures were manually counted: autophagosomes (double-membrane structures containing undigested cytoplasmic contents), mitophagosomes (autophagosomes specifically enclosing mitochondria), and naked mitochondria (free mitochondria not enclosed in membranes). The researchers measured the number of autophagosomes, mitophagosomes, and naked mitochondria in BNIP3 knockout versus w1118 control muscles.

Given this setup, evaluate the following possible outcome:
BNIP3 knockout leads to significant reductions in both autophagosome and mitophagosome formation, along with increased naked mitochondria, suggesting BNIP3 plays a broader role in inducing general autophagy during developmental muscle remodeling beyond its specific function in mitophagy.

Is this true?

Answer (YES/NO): NO